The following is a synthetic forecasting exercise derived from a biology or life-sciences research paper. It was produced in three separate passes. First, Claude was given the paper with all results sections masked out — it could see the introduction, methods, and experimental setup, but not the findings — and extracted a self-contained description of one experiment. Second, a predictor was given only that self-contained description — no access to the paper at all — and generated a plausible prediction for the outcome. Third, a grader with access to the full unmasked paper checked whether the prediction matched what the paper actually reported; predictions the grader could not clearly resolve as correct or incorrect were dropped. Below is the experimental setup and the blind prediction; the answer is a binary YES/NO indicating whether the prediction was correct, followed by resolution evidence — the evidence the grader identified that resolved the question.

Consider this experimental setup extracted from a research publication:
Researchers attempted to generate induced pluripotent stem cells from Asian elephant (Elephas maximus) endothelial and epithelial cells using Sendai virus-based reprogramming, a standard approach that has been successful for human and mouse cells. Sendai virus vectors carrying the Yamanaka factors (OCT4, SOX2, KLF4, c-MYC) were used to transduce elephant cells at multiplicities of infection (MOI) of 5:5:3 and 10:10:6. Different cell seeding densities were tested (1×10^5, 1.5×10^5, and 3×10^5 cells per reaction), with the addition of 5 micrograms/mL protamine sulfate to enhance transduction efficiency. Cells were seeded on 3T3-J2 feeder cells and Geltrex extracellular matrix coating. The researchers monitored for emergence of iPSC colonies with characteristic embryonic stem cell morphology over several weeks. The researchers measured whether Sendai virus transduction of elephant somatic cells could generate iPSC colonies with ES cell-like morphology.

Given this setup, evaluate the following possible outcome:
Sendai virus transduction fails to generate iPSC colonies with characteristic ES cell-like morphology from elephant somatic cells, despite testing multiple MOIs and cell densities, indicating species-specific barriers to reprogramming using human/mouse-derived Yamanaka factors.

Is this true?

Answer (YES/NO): YES